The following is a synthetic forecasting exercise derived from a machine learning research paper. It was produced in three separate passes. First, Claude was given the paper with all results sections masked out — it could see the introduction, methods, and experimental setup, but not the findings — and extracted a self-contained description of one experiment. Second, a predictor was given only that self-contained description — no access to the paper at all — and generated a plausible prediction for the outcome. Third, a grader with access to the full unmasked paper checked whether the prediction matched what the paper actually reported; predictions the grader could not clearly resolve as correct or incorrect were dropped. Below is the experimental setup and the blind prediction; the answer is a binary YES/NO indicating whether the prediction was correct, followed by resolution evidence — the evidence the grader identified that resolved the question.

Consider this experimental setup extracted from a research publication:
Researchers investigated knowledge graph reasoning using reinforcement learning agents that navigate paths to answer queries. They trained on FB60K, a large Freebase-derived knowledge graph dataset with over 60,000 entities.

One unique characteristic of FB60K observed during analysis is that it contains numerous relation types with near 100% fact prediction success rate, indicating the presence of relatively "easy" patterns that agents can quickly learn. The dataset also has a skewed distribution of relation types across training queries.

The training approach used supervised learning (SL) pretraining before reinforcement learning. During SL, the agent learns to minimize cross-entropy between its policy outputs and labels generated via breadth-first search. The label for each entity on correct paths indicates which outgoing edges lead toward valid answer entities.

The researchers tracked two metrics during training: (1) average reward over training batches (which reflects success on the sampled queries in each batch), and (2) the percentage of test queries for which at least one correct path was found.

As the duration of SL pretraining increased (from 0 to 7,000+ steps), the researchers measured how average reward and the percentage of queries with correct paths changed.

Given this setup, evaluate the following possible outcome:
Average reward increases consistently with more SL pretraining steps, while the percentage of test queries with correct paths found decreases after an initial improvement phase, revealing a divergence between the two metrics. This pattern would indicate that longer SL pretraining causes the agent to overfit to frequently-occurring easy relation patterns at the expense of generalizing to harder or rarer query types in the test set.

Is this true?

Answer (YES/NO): NO